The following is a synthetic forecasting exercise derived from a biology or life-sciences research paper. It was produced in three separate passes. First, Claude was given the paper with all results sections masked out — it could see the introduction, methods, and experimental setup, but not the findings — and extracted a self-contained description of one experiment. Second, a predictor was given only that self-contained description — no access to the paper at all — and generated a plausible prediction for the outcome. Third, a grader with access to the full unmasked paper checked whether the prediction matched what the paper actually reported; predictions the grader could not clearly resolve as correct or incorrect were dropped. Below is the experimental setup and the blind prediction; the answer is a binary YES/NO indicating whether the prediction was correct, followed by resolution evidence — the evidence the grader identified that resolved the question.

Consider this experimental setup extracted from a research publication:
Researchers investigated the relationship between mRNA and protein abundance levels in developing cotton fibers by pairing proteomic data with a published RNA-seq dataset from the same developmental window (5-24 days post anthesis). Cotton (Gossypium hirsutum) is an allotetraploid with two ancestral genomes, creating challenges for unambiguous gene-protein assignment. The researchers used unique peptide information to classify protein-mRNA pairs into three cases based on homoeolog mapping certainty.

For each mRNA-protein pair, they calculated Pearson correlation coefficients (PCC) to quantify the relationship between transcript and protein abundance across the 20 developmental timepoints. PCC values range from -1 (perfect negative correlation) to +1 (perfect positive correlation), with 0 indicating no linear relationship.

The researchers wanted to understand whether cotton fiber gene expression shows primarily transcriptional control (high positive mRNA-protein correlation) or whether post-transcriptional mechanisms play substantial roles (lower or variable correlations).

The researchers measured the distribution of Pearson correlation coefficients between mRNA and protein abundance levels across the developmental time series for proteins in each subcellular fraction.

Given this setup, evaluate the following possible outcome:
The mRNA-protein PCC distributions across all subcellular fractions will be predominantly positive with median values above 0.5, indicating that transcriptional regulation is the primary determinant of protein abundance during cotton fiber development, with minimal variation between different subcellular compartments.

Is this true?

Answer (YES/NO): NO